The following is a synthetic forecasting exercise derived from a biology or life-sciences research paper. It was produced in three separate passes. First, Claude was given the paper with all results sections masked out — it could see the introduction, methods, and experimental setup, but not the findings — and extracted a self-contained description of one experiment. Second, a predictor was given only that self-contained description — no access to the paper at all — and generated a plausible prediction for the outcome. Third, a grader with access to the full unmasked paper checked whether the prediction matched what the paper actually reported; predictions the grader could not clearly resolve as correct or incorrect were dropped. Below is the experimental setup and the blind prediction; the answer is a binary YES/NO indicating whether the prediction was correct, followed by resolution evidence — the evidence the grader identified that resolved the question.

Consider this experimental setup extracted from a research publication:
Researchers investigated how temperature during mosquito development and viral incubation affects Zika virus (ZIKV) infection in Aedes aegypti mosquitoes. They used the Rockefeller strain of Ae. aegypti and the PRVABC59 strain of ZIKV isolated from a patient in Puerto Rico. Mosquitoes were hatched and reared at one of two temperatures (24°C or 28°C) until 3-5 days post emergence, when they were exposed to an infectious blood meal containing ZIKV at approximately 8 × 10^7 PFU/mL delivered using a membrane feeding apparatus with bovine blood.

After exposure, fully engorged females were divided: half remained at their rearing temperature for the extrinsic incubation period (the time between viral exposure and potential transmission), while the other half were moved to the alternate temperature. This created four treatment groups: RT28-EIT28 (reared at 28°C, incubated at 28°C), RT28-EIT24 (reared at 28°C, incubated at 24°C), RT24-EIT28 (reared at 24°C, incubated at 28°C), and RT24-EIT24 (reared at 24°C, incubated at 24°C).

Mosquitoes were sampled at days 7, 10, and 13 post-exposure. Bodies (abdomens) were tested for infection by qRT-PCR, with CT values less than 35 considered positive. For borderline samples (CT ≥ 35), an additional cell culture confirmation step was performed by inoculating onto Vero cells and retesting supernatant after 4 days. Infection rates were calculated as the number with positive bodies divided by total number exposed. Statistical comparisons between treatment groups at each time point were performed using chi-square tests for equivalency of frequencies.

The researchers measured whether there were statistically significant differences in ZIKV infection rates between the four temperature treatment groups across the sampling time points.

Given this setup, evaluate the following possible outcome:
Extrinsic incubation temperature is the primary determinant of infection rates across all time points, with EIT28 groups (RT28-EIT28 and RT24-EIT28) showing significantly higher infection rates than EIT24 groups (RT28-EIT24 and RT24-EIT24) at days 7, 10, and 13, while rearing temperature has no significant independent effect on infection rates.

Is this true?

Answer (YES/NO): NO